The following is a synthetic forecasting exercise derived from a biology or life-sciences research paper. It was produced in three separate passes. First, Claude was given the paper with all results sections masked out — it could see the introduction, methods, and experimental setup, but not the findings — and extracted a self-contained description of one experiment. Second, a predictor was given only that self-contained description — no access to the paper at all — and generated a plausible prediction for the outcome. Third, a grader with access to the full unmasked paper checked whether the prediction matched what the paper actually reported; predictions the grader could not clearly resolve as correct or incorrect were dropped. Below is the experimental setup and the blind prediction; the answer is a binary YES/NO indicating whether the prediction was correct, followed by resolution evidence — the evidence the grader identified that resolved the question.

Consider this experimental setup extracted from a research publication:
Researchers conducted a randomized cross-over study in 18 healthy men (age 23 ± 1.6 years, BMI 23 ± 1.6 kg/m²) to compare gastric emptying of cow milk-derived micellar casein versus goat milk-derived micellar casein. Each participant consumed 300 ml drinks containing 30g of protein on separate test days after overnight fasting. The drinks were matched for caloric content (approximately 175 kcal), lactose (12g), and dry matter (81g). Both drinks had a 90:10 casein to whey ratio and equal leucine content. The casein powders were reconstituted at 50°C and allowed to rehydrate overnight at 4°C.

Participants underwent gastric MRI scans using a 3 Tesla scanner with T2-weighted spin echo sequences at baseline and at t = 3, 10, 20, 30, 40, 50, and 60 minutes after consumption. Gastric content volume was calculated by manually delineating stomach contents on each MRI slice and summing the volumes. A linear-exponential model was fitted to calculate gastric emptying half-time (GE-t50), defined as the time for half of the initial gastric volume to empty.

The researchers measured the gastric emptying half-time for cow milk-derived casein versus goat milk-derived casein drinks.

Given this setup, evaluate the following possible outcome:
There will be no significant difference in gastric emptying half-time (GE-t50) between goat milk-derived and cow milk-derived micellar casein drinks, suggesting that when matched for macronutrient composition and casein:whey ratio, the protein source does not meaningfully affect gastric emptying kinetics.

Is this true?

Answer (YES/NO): YES